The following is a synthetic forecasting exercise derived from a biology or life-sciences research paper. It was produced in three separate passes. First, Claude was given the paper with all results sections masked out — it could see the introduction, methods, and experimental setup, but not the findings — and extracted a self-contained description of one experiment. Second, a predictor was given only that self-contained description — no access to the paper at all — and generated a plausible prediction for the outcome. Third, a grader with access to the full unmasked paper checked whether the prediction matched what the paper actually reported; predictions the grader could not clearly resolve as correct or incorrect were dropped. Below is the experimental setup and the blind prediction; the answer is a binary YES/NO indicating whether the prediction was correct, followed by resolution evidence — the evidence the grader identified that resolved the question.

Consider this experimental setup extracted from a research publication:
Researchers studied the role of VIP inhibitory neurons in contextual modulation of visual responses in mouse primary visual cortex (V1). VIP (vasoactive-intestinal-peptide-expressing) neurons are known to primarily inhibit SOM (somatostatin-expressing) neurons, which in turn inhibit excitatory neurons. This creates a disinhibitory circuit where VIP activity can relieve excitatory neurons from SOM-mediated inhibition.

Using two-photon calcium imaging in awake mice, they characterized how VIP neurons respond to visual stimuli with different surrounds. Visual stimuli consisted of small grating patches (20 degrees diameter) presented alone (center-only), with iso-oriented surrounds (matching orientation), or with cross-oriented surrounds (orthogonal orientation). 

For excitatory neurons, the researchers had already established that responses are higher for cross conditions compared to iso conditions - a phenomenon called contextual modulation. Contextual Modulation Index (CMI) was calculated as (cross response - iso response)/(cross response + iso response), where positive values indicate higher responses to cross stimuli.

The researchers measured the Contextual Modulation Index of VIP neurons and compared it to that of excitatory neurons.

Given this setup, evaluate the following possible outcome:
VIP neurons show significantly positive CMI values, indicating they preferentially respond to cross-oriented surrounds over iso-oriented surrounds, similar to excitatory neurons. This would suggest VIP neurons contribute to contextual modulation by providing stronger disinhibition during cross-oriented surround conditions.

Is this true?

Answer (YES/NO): YES